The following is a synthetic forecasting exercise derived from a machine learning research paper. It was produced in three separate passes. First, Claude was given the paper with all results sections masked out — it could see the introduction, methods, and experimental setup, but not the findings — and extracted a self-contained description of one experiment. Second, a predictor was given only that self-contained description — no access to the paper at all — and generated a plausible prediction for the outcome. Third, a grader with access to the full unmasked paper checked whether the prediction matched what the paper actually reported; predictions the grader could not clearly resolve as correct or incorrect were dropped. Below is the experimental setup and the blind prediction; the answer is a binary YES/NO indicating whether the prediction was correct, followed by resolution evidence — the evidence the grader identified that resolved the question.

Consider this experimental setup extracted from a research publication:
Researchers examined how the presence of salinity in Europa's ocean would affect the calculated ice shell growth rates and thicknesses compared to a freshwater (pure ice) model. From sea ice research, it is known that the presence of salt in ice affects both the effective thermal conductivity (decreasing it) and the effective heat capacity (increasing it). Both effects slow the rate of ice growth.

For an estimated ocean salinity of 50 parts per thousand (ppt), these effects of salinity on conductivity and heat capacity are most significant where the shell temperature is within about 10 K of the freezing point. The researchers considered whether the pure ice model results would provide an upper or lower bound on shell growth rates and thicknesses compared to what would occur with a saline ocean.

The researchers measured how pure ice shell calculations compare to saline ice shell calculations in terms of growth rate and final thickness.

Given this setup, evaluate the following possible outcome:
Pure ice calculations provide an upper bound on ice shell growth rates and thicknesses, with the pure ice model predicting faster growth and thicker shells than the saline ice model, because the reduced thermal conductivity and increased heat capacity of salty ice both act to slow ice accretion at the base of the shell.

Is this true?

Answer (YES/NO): YES